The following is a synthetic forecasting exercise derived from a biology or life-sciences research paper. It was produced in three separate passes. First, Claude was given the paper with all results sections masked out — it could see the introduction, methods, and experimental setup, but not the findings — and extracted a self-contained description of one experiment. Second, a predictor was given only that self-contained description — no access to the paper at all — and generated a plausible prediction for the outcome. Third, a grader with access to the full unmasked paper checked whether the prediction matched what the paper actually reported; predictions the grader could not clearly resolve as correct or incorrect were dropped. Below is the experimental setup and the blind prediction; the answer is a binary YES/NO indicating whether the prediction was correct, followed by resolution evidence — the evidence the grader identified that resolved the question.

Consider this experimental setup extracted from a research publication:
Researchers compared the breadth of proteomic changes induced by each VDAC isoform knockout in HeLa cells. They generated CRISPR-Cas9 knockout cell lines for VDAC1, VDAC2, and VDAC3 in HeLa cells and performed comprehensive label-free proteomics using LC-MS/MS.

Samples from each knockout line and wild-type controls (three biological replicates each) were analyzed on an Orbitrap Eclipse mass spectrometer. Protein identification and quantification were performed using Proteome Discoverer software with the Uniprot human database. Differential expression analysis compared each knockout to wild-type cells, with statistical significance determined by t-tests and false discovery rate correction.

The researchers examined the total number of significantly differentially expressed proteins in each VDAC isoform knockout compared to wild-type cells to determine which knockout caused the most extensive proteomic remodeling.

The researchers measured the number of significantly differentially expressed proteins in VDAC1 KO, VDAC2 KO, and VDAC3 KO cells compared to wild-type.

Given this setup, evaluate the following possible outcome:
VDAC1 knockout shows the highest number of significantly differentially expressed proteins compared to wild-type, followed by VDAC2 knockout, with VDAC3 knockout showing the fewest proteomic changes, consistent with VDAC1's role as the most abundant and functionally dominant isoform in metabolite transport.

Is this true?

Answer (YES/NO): NO